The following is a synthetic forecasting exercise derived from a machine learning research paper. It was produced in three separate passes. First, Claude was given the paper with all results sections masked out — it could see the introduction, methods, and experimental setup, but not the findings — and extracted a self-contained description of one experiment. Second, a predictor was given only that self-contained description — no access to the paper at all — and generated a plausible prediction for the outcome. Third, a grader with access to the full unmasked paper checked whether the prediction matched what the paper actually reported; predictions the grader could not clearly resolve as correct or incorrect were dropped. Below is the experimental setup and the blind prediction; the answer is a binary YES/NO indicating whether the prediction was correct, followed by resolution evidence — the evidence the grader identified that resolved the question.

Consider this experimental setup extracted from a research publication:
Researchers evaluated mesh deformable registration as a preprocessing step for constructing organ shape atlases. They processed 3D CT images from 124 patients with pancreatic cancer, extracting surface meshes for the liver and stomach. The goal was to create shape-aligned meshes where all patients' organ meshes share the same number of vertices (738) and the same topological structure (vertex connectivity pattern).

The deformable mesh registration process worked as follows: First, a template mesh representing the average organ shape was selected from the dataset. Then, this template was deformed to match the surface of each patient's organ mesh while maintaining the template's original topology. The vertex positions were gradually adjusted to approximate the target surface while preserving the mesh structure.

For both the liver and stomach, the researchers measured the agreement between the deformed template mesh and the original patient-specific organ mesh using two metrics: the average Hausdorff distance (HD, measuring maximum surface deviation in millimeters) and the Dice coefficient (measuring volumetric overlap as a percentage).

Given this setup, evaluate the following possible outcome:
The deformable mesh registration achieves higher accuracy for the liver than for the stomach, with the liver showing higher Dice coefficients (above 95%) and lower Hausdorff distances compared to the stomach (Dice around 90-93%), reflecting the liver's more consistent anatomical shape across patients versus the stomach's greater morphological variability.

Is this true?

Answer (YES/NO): NO